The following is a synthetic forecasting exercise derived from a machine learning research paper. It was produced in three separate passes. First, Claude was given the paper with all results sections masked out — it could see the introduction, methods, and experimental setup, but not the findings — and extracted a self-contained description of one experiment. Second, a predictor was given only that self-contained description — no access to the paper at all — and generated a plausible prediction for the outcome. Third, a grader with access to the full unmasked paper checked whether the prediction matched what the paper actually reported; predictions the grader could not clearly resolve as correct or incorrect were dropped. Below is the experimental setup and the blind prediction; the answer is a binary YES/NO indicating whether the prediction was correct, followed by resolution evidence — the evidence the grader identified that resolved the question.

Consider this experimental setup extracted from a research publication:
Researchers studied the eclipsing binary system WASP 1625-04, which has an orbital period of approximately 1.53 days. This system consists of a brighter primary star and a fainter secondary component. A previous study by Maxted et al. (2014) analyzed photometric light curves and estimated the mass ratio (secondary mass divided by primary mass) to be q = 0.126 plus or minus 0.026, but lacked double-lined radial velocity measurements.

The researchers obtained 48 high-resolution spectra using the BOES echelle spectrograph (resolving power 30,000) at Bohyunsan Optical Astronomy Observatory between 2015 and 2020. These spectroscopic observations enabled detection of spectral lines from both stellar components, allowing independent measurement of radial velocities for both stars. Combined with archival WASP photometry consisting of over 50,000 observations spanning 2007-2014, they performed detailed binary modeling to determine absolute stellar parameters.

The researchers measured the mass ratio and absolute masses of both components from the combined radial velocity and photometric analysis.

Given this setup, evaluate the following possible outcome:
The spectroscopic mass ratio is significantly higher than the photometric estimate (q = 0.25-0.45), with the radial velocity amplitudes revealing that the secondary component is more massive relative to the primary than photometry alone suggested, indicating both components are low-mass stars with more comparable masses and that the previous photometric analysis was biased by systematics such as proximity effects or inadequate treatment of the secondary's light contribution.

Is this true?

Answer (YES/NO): NO